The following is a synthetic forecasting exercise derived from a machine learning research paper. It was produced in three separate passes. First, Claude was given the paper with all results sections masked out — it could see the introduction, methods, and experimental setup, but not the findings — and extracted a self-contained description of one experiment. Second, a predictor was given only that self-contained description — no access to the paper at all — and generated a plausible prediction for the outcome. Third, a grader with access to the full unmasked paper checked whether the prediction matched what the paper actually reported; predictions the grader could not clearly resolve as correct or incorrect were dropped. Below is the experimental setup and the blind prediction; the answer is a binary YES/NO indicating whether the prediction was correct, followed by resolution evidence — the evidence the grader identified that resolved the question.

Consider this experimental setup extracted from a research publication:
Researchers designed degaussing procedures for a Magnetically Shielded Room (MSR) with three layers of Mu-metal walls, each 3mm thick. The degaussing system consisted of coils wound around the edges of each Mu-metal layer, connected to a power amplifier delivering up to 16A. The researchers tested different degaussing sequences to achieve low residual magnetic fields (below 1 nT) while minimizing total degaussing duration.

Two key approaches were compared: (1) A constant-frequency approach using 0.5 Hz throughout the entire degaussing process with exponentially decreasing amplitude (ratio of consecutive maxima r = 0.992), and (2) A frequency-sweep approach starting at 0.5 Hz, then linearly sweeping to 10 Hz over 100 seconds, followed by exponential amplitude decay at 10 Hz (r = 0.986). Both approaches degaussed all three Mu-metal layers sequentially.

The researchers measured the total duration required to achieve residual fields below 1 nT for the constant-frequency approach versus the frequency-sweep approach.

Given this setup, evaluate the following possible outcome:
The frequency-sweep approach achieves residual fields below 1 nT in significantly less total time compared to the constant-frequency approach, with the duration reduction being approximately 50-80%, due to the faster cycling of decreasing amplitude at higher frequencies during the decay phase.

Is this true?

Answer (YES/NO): NO